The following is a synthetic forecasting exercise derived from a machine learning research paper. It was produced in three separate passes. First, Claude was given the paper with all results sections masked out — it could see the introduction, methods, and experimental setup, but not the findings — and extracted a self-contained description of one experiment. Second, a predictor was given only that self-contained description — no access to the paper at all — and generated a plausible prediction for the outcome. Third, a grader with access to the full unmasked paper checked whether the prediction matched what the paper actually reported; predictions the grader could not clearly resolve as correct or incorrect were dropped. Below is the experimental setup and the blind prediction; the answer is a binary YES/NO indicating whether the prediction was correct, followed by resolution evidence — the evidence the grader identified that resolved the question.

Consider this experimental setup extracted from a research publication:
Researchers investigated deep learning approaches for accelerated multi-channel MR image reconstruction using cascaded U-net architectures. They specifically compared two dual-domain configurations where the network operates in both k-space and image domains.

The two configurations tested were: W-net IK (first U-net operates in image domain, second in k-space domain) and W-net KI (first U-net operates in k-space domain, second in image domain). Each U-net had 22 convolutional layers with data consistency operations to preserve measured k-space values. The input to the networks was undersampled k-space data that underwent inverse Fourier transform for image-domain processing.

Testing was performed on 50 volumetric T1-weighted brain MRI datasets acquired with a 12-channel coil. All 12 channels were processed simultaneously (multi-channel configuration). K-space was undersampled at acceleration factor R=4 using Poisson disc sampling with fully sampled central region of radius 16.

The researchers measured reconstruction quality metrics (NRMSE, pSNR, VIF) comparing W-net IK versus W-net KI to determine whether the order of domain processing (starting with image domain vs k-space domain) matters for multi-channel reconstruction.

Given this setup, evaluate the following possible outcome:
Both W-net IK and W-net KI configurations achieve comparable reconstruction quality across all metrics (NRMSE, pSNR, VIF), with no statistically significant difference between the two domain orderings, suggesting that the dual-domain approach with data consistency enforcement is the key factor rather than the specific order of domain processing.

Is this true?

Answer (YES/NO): NO